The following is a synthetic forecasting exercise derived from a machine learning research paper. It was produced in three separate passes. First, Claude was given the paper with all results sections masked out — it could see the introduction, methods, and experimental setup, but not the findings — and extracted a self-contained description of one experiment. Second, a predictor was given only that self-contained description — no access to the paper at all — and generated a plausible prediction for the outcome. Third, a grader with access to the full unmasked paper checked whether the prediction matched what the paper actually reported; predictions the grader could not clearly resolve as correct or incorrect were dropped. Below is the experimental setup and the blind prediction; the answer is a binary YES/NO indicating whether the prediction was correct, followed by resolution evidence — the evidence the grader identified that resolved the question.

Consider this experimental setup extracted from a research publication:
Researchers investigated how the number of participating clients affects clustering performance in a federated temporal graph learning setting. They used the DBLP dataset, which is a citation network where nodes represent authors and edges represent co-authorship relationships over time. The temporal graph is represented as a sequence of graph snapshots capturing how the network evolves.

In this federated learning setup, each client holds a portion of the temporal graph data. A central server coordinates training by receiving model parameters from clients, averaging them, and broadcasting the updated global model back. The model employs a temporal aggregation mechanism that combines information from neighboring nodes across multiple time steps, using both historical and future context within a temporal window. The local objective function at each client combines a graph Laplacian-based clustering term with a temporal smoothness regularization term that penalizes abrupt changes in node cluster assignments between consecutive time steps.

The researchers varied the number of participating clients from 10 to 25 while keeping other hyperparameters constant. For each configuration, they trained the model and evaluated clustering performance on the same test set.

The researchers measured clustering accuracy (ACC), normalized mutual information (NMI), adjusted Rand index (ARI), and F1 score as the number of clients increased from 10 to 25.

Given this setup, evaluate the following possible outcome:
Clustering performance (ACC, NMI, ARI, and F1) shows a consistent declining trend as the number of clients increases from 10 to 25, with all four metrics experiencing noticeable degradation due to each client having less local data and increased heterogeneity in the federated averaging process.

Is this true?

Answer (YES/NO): NO